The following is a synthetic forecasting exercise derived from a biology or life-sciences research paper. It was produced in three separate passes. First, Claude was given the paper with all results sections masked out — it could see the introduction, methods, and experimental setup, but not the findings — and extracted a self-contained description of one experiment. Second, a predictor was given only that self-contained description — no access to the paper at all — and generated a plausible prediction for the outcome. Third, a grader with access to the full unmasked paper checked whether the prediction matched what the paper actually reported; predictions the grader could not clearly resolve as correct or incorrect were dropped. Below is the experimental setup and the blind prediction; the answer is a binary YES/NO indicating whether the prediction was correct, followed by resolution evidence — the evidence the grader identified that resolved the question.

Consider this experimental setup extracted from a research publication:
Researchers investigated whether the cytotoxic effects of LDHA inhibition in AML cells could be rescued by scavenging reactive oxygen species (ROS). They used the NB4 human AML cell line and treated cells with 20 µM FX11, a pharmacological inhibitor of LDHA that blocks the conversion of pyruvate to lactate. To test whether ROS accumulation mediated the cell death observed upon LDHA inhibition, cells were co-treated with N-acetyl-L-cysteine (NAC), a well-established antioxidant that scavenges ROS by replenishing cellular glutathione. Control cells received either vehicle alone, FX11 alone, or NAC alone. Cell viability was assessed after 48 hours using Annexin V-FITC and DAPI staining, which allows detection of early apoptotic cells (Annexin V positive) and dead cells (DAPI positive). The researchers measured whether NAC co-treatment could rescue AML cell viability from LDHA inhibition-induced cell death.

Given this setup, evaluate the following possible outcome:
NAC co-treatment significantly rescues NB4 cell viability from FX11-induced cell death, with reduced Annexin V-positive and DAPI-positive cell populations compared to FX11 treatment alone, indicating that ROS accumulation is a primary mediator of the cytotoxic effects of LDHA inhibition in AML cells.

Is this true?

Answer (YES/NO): NO